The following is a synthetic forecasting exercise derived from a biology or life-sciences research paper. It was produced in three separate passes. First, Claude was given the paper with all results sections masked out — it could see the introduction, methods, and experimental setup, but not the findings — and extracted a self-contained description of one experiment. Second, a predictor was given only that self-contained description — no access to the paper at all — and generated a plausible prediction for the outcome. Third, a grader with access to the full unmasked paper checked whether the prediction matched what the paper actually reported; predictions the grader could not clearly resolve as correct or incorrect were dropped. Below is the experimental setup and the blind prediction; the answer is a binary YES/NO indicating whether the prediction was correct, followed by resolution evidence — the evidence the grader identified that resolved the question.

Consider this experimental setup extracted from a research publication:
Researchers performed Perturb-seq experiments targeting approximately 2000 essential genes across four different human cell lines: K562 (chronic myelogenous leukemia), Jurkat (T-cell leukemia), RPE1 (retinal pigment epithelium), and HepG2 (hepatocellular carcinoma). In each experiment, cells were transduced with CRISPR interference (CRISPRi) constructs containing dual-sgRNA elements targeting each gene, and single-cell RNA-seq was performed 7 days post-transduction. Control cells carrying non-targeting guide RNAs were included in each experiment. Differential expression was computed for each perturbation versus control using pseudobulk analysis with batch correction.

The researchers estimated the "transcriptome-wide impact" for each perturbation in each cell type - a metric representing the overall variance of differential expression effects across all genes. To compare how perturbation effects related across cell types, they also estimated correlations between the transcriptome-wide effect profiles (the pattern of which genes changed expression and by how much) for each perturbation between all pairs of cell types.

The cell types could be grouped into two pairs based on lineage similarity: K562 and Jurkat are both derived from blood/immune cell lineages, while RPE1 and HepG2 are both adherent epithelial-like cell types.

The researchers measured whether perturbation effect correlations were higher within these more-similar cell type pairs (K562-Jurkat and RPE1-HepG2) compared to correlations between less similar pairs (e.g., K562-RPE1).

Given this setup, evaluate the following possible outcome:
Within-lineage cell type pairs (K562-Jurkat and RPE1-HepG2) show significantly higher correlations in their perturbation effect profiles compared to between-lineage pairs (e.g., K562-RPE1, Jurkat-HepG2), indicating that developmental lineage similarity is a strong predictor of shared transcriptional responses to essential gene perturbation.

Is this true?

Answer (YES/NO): YES